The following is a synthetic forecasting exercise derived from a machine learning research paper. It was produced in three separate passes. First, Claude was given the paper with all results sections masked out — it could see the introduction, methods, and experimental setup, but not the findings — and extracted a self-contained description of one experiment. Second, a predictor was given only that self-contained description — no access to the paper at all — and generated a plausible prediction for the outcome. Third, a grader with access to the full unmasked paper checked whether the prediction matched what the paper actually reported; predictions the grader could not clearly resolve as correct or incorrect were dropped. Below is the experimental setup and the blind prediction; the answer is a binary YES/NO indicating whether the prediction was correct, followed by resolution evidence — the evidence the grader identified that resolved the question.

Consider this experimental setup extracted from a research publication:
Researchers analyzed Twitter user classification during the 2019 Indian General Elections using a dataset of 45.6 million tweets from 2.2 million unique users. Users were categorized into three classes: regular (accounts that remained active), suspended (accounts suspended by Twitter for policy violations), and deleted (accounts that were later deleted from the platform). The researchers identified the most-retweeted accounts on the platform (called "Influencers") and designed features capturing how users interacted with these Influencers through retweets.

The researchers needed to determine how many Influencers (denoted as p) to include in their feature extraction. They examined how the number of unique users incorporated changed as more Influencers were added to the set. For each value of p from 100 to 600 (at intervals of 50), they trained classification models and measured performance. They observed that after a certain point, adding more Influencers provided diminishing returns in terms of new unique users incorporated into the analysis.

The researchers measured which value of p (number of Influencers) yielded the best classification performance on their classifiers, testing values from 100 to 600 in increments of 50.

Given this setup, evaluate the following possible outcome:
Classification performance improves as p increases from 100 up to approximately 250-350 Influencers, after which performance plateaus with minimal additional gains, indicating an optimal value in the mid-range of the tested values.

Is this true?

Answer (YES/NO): YES